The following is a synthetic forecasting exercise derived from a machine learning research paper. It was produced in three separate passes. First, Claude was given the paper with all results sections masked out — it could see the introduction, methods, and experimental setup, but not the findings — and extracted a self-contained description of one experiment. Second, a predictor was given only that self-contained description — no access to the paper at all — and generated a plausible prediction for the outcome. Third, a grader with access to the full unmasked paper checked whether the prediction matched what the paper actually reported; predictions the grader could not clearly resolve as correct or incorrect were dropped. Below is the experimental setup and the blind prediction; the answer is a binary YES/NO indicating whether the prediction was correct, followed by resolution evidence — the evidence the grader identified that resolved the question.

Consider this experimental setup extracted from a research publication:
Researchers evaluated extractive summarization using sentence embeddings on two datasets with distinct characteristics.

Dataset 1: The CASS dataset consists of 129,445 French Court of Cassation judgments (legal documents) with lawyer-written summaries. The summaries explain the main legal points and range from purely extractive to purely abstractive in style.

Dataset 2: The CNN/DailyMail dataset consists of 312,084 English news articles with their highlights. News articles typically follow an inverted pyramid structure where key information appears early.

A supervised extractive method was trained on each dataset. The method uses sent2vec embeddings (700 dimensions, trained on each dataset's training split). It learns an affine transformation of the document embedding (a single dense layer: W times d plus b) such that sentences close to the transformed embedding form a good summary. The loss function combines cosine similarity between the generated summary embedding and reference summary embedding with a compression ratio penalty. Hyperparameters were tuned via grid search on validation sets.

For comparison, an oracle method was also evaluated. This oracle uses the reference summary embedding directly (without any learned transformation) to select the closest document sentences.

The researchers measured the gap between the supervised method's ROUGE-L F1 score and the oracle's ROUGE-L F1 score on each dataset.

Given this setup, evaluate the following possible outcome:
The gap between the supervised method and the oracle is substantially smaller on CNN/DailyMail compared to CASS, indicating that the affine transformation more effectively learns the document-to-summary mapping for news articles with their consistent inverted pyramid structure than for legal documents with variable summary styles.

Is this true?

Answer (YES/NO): NO